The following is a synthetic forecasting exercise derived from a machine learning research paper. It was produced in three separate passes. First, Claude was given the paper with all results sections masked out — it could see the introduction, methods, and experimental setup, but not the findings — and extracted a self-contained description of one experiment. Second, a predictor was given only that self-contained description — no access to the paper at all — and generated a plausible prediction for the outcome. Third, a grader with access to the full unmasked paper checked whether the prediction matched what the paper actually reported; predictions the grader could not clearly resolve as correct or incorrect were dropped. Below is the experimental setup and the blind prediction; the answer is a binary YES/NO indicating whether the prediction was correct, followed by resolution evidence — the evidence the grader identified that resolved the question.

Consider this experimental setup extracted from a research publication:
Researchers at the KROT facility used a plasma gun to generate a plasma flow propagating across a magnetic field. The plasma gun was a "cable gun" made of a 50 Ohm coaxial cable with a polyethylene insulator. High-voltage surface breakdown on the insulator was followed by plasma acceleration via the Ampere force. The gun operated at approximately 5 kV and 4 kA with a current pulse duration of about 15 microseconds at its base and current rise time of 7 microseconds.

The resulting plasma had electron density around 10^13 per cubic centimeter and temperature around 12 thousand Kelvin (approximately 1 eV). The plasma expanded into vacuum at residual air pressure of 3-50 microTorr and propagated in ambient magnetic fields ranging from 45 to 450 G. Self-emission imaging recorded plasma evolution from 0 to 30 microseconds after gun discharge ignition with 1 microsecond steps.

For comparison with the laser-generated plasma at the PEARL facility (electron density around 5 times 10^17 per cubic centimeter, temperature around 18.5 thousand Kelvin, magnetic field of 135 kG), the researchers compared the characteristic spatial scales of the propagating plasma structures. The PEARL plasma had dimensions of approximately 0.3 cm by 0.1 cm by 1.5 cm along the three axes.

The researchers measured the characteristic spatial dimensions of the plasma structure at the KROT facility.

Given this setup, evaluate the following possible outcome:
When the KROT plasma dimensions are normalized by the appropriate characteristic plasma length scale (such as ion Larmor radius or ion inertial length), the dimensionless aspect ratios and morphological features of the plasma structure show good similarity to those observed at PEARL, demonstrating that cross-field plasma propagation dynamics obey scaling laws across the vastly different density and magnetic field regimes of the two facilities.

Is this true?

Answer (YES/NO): NO